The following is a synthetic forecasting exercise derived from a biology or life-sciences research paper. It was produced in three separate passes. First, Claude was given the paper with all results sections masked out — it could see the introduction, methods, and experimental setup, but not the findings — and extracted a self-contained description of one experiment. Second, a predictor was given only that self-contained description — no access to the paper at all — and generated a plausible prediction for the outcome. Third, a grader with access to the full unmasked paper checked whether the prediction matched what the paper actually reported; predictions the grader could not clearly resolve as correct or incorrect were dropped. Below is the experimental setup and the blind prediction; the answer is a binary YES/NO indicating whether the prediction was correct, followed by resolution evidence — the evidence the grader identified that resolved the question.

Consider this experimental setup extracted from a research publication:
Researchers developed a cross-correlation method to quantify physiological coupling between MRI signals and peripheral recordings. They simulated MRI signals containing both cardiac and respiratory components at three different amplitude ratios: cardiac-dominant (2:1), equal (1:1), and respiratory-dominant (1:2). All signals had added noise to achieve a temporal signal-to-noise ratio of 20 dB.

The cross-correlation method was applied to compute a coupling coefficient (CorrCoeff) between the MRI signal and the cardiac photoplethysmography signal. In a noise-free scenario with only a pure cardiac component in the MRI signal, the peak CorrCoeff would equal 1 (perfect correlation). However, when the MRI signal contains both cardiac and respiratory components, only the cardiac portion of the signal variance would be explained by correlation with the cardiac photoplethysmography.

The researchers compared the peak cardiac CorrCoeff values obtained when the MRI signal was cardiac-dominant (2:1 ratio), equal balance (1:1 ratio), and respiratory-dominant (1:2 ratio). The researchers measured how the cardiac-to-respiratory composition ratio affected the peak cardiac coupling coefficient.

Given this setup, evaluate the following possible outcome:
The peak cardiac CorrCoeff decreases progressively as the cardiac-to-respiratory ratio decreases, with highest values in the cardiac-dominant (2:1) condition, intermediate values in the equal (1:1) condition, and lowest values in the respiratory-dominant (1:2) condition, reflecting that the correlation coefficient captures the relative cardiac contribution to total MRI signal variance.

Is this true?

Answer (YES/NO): YES